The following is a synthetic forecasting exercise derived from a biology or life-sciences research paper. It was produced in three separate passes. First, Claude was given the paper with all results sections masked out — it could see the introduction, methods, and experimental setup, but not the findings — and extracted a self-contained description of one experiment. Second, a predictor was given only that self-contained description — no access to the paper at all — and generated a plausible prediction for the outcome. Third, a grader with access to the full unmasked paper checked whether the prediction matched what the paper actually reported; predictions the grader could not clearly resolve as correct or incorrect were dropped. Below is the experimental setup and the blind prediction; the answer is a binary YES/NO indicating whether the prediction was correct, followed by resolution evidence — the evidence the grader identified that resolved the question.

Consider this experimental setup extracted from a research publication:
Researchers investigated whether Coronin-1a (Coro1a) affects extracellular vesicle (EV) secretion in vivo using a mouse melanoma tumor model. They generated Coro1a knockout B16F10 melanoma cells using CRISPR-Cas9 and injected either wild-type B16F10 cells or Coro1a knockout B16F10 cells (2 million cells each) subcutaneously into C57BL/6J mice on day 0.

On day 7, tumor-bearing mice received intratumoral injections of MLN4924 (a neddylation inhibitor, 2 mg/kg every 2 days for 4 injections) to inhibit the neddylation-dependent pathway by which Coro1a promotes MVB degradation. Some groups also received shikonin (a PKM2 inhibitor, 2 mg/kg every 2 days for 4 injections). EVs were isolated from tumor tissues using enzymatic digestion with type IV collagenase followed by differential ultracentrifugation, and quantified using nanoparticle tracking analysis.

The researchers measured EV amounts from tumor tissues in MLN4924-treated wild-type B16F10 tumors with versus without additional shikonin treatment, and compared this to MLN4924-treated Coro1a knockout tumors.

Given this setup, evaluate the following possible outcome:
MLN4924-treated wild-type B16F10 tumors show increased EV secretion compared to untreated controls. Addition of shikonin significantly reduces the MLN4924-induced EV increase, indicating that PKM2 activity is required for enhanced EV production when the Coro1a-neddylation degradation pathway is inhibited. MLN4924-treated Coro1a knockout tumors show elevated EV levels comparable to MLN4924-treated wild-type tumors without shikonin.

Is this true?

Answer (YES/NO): NO